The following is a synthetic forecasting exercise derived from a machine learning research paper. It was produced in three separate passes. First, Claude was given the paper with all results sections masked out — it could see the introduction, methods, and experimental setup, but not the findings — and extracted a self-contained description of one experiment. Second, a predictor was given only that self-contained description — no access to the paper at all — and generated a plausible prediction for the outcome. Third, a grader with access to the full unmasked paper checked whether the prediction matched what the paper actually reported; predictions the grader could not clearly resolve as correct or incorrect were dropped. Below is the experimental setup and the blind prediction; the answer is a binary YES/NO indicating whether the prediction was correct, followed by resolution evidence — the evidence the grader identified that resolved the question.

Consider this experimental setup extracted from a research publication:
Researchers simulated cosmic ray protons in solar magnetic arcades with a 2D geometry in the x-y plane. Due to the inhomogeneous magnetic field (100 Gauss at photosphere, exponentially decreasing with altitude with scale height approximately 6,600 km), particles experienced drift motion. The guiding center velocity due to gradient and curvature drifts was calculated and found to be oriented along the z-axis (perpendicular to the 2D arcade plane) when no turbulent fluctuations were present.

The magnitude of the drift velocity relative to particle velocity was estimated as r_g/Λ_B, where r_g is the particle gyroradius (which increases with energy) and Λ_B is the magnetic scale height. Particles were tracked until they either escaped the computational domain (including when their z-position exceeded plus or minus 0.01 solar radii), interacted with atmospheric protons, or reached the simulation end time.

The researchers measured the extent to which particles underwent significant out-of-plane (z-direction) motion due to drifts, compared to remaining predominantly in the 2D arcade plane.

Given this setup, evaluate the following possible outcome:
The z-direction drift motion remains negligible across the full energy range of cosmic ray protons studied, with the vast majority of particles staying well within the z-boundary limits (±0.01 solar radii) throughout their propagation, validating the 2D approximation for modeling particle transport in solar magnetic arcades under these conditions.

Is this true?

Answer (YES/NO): YES